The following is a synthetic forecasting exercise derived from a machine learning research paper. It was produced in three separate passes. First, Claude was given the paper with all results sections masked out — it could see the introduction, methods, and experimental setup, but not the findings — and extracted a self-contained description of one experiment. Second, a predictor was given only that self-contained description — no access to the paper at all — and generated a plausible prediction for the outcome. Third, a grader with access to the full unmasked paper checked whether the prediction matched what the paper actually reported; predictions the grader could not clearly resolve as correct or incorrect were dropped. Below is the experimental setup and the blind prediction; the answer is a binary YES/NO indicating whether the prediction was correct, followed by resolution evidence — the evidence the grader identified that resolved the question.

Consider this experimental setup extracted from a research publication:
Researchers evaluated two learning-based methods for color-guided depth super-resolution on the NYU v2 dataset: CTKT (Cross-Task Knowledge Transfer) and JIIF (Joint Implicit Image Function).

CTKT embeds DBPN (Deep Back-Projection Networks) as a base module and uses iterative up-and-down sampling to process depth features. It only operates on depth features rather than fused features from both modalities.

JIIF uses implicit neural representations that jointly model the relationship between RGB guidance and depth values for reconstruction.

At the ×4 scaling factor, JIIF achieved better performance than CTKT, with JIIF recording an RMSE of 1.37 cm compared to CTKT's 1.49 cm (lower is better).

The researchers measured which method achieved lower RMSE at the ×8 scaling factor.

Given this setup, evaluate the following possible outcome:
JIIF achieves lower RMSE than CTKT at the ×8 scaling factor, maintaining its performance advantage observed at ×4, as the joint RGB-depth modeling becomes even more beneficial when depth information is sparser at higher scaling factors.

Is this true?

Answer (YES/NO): NO